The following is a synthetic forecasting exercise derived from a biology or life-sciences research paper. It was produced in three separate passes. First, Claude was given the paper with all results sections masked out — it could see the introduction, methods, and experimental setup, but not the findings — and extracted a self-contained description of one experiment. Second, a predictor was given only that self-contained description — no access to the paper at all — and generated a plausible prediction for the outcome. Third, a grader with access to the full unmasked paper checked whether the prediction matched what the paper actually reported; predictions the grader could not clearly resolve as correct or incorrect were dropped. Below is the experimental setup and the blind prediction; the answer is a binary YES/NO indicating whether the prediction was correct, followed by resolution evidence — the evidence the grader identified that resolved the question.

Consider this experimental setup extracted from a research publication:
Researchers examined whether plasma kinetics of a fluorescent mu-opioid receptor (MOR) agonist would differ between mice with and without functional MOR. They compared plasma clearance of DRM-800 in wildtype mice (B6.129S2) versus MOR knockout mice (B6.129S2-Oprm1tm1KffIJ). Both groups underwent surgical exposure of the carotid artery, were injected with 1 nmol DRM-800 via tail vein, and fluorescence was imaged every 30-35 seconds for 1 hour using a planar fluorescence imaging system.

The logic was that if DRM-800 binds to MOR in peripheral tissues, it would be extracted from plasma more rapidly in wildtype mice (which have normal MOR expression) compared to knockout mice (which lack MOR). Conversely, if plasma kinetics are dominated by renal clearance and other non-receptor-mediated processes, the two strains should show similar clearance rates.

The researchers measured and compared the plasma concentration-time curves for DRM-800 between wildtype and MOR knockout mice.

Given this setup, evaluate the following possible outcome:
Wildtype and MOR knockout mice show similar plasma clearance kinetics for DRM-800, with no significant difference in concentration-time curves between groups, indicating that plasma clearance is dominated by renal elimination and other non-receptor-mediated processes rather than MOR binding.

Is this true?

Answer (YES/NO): NO